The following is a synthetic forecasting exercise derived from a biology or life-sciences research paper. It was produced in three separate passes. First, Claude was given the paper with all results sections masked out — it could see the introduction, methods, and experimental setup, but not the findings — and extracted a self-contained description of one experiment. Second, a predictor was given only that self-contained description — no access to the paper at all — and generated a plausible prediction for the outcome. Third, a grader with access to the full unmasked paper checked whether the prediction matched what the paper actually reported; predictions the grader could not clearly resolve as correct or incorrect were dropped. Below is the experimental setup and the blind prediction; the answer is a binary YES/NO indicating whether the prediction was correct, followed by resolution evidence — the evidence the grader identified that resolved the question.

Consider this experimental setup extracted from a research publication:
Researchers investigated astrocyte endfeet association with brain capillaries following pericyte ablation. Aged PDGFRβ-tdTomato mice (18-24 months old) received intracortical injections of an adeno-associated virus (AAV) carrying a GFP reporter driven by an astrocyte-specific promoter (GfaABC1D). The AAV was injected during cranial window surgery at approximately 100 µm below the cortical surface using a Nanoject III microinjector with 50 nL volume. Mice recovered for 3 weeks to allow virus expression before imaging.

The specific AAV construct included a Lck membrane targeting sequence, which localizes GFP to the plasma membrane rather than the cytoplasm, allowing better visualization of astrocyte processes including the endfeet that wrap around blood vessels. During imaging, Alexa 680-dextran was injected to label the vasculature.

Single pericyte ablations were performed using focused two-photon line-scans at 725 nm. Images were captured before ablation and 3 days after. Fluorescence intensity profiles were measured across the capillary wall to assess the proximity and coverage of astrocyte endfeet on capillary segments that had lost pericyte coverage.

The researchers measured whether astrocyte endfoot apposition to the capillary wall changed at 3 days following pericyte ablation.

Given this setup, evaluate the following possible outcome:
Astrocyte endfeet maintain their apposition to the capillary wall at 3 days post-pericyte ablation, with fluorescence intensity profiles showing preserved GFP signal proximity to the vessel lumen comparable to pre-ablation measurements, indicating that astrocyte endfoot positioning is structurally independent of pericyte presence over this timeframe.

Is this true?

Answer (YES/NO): YES